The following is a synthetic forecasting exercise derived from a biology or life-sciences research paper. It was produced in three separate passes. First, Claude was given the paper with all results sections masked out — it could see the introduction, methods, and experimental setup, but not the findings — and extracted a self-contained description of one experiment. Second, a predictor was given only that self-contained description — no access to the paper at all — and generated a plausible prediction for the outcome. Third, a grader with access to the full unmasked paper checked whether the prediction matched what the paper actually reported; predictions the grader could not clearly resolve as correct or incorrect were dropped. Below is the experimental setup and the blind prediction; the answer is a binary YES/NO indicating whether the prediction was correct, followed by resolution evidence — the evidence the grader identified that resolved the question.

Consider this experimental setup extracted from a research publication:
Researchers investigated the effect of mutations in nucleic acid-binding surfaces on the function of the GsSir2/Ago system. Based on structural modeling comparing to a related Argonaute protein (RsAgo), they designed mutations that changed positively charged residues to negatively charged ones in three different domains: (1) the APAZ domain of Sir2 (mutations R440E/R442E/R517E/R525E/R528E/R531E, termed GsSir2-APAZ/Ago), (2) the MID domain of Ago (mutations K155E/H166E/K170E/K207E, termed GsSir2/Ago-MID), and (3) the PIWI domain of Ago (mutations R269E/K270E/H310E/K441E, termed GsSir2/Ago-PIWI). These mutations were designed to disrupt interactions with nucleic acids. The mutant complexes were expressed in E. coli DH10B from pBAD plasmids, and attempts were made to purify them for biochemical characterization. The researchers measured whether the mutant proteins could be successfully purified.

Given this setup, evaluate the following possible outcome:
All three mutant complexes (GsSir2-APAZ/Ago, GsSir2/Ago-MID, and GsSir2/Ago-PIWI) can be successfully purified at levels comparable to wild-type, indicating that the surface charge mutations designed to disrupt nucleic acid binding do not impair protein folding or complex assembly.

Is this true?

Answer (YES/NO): NO